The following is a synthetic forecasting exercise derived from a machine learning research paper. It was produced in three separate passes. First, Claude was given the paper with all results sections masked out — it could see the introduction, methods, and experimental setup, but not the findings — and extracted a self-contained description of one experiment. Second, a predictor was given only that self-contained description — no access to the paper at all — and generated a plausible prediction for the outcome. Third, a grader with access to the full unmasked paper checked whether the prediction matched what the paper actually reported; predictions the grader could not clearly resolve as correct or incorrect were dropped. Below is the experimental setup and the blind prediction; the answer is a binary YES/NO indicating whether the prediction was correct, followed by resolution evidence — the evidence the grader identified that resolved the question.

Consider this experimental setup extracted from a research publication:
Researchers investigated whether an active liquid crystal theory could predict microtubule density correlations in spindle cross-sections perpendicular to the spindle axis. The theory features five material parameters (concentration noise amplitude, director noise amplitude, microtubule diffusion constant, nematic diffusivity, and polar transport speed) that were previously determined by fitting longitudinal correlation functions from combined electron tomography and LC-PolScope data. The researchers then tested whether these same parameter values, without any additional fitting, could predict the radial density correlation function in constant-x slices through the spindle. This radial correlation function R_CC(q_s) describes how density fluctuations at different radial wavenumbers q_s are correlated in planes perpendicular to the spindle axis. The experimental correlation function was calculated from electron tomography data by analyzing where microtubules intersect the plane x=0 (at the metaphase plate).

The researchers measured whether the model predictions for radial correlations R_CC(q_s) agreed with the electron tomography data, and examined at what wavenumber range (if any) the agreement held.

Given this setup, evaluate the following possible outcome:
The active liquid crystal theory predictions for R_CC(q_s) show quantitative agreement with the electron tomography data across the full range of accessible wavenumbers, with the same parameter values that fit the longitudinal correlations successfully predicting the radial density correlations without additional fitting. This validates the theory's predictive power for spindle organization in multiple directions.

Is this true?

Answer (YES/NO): NO